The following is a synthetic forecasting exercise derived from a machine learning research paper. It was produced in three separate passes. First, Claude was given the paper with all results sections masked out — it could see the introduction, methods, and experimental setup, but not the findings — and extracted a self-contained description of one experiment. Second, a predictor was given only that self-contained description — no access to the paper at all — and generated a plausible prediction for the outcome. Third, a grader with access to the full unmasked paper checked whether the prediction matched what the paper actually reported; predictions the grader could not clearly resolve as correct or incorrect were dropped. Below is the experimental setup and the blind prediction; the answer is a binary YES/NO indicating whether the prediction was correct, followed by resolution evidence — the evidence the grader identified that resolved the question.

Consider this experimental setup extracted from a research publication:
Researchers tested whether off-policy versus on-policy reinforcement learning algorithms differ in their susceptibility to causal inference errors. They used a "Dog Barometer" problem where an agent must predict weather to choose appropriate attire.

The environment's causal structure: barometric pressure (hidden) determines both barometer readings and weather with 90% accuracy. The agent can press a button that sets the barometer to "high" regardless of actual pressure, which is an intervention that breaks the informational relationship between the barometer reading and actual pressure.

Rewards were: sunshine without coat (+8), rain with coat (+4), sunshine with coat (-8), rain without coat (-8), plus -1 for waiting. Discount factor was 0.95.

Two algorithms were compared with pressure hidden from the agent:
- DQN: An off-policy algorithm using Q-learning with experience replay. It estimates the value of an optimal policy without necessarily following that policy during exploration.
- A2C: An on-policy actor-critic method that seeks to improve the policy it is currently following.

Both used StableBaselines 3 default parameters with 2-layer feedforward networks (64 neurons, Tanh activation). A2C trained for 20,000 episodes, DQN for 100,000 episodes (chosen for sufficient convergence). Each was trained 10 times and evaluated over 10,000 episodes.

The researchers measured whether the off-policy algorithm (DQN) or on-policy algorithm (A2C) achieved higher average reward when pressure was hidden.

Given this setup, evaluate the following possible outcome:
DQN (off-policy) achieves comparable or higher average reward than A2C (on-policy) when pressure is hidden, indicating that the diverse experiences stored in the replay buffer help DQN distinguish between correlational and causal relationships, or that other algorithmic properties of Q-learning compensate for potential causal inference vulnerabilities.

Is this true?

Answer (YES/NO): NO